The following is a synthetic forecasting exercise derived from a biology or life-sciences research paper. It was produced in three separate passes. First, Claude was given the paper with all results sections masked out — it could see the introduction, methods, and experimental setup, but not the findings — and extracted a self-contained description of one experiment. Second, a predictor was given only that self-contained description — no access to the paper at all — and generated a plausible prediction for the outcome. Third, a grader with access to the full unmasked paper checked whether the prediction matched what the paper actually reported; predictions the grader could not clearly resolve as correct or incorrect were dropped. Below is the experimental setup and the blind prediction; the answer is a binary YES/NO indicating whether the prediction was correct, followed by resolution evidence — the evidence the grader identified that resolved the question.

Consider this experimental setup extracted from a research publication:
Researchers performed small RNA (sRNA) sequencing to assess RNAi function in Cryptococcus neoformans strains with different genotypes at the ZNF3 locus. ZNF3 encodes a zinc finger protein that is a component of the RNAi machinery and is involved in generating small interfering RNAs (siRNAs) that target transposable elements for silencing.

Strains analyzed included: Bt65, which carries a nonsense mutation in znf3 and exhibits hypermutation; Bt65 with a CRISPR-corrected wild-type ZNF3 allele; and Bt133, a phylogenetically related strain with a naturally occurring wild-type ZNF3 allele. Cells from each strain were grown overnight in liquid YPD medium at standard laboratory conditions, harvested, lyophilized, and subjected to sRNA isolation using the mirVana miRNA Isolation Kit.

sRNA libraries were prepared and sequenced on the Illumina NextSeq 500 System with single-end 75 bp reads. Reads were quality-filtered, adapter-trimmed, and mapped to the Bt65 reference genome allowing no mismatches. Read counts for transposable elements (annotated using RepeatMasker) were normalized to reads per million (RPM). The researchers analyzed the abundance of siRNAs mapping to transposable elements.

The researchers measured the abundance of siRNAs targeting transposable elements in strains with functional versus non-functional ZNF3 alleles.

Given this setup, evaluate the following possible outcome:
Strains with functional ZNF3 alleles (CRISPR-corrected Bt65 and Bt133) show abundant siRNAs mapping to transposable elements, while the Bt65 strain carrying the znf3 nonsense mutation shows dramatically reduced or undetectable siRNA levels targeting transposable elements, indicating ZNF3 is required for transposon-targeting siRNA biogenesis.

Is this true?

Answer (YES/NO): YES